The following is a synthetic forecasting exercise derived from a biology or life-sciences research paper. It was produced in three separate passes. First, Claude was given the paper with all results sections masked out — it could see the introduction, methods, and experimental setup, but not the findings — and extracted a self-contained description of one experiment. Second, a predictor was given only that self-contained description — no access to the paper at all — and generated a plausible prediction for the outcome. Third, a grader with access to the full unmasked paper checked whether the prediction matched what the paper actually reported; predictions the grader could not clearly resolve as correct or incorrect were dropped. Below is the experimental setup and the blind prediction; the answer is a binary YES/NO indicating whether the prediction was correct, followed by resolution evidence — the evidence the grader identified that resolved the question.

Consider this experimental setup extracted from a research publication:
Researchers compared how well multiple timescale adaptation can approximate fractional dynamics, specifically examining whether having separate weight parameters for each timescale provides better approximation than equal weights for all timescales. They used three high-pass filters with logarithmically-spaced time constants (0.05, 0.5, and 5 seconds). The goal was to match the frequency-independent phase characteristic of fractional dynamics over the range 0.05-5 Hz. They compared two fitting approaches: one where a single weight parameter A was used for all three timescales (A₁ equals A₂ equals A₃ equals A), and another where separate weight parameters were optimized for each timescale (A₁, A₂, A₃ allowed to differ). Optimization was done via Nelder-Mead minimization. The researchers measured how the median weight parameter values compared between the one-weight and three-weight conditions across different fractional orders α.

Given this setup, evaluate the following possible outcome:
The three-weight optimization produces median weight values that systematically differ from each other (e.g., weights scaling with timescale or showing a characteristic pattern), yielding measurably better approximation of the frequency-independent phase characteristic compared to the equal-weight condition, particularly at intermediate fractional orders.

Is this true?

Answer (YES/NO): NO